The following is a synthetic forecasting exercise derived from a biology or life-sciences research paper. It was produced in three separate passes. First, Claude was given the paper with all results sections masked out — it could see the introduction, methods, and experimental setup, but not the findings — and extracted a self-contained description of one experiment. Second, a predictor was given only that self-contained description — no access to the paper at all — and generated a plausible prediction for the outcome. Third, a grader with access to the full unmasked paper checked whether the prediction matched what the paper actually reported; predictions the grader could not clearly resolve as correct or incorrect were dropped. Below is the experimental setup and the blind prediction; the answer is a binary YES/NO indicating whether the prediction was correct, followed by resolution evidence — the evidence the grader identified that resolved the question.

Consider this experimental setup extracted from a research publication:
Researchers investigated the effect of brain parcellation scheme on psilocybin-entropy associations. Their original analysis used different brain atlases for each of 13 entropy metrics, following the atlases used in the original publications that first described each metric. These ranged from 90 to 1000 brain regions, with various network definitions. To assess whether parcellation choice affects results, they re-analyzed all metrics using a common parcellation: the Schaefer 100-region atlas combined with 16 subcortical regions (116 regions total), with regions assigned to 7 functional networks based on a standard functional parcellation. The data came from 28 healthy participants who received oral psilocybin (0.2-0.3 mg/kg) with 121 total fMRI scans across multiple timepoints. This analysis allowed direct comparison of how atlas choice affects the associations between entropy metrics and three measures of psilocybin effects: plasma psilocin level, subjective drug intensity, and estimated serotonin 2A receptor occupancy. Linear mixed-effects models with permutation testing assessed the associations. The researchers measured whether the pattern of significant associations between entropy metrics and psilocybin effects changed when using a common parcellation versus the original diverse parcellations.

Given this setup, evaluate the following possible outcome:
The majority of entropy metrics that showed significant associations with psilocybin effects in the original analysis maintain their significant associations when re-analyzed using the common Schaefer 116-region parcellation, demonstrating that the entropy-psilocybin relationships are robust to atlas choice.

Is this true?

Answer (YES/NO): YES